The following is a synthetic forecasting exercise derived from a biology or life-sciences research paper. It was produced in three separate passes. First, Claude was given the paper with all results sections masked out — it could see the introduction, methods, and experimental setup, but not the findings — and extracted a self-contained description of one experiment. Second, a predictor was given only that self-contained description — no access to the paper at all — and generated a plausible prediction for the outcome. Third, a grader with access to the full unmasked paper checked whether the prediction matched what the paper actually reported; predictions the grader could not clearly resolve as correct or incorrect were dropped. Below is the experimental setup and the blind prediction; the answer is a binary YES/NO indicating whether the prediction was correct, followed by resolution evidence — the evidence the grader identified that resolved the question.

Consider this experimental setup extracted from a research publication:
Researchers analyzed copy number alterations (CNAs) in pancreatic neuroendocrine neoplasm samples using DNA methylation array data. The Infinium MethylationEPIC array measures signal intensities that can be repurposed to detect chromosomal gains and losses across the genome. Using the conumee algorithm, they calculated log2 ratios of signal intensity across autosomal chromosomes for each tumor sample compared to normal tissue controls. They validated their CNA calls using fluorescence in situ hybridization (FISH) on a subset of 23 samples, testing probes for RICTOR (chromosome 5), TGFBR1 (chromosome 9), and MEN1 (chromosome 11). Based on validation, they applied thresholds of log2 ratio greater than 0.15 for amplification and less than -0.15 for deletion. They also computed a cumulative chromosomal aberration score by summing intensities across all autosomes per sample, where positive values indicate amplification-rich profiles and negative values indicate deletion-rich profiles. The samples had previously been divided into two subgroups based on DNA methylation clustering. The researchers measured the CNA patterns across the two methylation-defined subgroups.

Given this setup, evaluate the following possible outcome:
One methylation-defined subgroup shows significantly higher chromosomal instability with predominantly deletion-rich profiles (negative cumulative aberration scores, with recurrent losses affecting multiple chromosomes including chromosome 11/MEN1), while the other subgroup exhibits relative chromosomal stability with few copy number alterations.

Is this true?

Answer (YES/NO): NO